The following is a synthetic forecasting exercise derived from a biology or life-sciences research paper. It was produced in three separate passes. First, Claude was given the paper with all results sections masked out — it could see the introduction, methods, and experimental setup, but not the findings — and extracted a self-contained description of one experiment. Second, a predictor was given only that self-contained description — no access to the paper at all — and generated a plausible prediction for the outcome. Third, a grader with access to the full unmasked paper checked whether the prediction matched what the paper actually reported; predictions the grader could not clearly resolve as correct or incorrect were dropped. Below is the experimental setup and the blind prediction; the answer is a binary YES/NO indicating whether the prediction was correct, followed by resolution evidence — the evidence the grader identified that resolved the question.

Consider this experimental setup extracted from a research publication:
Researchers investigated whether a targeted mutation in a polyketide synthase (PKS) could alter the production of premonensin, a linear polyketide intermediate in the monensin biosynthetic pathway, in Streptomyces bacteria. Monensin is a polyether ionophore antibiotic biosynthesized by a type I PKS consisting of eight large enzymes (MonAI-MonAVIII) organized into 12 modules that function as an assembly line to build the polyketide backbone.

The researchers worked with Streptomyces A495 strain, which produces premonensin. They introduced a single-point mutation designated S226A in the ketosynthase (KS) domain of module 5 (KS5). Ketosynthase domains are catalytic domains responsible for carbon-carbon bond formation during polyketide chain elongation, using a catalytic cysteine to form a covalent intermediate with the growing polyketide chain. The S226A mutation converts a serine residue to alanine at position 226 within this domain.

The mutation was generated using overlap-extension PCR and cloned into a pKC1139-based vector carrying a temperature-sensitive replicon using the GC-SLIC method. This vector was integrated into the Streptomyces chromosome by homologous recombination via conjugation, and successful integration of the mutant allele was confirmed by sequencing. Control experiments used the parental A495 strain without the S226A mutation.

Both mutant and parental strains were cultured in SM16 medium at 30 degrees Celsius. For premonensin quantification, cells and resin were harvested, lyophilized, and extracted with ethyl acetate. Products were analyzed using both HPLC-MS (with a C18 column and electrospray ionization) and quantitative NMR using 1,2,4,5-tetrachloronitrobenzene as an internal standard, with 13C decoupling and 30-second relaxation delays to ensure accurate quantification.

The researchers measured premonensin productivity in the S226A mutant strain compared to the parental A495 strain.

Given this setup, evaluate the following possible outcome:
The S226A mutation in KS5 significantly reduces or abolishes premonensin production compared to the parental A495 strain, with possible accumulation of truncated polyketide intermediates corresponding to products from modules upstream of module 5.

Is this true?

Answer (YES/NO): NO